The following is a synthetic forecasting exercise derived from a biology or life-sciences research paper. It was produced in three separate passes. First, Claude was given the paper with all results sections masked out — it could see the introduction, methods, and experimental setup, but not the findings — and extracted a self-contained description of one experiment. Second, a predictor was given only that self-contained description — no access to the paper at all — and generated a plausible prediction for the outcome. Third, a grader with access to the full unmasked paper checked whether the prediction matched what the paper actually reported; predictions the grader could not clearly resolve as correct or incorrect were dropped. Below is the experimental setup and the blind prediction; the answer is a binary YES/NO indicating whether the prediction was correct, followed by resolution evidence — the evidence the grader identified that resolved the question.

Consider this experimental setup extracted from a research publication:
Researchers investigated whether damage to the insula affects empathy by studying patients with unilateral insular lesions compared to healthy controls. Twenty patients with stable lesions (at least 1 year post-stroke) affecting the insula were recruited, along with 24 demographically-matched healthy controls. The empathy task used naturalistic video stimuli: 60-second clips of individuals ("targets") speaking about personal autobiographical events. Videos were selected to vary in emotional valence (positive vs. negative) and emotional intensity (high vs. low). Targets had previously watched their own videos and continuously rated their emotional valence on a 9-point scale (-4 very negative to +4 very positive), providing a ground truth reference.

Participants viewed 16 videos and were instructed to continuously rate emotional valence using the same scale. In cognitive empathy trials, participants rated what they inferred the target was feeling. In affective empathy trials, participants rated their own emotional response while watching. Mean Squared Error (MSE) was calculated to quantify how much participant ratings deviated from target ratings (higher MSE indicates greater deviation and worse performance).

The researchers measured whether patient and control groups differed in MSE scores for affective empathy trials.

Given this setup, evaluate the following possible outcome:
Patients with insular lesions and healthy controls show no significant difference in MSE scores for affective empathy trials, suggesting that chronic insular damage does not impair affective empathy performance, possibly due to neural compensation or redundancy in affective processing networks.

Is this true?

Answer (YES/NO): NO